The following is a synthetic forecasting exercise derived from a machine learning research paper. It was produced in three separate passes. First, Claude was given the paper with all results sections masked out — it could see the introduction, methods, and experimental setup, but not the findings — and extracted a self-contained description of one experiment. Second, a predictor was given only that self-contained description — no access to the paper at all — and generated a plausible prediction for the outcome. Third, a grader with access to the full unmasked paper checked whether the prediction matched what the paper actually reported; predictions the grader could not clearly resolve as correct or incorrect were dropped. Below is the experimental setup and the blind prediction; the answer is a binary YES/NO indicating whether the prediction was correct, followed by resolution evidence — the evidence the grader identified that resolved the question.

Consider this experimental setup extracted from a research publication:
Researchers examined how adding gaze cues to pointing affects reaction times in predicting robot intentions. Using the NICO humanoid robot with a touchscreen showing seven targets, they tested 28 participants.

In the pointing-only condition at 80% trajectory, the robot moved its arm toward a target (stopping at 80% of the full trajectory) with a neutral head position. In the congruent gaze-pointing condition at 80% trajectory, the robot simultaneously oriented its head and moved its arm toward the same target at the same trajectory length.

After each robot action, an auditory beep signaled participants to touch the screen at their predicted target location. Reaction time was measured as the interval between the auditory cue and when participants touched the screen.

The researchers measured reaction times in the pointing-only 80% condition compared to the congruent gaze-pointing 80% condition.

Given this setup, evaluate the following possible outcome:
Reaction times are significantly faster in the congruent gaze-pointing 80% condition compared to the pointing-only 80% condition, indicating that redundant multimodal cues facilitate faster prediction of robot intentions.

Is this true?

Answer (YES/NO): YES